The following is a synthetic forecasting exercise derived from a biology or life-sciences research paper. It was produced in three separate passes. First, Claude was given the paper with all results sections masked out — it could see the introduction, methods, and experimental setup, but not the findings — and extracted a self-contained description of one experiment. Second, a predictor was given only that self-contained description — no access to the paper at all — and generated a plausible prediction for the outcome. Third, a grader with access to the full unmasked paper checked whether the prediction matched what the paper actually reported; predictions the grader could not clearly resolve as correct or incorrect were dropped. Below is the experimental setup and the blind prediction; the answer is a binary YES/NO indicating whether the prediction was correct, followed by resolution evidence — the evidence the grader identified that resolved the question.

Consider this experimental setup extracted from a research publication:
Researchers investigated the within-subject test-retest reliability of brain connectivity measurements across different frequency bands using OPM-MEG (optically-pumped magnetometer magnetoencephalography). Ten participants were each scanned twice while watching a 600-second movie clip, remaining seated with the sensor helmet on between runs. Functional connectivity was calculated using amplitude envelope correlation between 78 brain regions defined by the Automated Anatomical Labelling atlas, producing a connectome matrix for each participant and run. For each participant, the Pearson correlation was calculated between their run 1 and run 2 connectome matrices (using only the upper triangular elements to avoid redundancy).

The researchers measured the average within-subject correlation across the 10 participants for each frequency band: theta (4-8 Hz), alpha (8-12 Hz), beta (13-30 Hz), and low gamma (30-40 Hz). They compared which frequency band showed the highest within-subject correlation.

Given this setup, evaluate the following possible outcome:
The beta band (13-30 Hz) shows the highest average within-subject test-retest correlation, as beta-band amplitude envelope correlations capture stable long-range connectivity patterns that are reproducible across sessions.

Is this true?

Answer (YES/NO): YES